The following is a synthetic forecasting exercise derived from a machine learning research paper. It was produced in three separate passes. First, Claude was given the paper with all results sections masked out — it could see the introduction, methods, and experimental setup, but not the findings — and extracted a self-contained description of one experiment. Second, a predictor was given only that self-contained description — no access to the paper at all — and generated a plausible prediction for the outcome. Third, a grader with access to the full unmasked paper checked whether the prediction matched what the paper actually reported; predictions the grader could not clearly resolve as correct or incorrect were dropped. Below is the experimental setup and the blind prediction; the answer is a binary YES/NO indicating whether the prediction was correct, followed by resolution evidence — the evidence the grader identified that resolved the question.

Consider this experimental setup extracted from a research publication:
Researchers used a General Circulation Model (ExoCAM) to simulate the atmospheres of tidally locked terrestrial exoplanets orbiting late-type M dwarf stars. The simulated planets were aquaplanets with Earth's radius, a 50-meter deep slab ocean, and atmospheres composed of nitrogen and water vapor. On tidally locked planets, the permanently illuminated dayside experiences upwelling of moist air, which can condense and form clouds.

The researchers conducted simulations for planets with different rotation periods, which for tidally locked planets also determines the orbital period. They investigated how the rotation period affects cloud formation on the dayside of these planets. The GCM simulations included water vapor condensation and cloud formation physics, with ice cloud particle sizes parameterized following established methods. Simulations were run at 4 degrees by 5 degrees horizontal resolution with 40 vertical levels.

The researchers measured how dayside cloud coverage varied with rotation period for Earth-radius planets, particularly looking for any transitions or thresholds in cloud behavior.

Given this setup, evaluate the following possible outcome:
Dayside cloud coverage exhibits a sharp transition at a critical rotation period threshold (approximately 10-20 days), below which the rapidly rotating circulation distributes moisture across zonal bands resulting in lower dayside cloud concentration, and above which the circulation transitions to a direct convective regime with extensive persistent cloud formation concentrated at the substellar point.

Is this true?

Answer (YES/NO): YES